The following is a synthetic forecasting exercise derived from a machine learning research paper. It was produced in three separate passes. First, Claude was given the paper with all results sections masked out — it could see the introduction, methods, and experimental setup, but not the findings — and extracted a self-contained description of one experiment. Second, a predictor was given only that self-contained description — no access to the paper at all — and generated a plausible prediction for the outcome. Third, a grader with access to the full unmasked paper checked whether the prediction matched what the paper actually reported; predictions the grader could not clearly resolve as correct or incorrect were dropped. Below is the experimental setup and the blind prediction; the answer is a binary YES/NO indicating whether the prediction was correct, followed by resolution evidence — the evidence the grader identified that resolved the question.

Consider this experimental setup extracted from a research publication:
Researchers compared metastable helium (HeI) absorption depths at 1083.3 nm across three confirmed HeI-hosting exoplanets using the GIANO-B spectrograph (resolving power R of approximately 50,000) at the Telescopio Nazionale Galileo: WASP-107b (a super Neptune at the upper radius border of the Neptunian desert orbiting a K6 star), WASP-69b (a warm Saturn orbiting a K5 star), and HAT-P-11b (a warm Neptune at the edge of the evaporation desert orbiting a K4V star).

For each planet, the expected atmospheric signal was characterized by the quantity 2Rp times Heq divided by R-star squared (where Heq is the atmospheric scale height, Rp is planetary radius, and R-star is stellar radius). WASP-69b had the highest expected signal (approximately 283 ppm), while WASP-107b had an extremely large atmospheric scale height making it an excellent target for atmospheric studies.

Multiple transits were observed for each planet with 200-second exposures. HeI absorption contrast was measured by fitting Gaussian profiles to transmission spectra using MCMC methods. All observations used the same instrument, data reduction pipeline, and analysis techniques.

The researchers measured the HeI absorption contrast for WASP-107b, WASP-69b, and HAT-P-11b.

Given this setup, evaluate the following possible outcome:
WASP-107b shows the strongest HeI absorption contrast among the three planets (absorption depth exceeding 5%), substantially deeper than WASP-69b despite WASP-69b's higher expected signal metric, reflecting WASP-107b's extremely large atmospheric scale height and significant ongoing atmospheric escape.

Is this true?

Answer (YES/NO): YES